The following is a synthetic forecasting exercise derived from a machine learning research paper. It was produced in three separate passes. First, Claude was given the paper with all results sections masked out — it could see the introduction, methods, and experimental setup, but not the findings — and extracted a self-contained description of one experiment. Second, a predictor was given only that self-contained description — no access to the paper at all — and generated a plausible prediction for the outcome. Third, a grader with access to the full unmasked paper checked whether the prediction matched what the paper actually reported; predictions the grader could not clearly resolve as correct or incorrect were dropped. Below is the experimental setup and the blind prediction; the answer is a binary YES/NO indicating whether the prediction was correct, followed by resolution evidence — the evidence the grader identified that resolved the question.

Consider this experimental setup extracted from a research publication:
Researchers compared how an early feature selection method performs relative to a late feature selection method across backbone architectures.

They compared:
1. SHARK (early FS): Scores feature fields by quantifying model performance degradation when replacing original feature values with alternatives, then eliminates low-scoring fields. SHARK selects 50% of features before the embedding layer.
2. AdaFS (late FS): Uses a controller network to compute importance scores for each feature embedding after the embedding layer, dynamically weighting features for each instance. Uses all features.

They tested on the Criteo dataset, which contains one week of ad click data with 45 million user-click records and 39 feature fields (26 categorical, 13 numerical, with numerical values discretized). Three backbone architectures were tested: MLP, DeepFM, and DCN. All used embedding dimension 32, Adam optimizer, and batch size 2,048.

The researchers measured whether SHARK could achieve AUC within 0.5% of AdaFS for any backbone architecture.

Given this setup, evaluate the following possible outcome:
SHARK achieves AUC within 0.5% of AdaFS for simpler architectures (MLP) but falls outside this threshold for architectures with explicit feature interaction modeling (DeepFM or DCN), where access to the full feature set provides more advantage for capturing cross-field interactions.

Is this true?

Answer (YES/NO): NO